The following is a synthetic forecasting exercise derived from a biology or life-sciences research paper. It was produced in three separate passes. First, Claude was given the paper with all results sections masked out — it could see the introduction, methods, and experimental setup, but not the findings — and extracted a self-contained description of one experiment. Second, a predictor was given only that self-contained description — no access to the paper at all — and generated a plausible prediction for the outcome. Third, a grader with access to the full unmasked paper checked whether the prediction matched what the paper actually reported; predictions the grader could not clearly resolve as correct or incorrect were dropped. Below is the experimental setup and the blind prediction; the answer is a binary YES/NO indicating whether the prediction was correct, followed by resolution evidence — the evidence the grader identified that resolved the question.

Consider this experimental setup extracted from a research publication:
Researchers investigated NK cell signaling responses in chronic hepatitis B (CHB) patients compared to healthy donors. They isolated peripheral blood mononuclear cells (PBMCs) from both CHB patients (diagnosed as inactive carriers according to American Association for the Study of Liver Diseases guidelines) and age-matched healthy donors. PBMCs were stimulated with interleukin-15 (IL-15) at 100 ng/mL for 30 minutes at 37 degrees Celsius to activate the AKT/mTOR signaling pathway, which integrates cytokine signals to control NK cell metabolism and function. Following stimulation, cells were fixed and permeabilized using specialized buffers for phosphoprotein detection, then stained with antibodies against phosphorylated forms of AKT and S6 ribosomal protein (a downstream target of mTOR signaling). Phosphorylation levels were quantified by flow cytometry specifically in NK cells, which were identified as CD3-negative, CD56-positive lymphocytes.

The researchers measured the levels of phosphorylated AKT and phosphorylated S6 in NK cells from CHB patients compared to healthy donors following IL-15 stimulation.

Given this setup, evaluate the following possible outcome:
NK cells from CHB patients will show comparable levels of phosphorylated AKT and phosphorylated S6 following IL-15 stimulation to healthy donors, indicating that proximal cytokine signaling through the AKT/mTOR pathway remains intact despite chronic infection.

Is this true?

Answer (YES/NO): NO